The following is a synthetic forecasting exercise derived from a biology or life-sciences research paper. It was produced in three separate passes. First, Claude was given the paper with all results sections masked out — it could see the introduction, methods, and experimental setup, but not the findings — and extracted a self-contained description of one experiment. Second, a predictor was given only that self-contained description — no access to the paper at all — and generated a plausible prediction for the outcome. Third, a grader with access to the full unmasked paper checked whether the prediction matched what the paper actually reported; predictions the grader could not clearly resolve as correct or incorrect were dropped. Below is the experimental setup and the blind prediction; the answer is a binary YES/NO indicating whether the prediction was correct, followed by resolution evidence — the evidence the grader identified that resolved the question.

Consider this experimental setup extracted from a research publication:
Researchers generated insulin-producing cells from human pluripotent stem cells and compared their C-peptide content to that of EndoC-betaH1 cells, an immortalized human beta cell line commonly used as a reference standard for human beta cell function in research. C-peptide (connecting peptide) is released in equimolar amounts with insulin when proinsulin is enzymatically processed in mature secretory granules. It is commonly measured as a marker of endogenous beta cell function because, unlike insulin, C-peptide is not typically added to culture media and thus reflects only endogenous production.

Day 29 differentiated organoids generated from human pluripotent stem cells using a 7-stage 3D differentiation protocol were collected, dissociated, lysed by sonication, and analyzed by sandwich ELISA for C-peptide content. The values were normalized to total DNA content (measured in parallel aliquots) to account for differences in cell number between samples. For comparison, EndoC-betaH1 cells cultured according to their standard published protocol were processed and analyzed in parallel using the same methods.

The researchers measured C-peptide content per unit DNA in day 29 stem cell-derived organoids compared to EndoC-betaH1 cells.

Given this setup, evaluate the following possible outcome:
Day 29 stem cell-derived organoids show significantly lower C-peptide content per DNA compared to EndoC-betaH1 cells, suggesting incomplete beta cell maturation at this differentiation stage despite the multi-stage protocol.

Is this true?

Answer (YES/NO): NO